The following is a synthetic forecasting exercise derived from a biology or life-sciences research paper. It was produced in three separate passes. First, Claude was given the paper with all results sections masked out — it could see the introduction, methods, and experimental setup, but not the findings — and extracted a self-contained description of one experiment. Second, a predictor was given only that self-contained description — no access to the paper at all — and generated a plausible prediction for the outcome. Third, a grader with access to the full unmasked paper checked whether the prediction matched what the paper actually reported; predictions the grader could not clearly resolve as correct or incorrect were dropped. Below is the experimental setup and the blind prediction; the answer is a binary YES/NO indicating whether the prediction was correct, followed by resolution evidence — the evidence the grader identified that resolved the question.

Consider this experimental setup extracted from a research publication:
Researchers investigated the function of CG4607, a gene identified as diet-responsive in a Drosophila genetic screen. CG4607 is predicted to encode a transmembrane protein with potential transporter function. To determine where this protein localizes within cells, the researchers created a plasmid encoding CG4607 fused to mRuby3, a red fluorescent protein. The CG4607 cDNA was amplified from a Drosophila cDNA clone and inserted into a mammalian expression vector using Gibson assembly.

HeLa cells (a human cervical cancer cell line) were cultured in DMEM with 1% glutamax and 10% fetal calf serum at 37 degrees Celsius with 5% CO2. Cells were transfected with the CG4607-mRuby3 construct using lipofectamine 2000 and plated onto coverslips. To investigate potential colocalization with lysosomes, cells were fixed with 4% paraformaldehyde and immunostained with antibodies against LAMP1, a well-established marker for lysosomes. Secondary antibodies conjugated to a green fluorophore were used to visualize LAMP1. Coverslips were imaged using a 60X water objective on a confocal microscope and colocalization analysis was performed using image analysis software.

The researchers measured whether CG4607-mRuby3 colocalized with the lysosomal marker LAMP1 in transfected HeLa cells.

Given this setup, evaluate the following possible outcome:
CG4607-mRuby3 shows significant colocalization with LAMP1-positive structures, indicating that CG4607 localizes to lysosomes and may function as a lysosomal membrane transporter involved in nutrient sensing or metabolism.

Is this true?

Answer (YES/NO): YES